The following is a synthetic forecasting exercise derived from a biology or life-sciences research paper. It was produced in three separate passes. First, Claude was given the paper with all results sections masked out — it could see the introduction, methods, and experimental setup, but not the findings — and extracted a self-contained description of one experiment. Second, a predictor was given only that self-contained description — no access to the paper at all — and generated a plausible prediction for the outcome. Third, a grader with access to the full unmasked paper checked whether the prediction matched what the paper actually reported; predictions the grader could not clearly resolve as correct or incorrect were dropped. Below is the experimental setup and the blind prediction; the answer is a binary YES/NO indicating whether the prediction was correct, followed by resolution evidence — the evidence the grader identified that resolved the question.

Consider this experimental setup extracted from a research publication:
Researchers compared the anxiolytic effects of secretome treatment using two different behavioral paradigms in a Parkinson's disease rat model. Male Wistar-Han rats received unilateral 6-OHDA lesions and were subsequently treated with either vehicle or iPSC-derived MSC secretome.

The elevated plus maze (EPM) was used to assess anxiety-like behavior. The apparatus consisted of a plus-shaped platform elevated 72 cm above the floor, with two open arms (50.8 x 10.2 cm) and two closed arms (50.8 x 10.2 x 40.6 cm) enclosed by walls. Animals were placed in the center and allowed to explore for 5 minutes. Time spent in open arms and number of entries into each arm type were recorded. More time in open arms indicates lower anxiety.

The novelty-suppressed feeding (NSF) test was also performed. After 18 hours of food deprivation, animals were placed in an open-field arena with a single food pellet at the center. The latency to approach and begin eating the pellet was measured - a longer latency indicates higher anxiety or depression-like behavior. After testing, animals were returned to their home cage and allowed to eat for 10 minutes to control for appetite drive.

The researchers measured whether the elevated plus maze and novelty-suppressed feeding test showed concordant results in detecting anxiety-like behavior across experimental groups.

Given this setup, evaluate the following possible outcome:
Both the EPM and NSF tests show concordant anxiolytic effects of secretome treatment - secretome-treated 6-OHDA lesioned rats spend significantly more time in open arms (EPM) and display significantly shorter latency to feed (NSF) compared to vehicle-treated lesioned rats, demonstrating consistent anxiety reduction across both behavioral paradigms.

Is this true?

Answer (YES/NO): NO